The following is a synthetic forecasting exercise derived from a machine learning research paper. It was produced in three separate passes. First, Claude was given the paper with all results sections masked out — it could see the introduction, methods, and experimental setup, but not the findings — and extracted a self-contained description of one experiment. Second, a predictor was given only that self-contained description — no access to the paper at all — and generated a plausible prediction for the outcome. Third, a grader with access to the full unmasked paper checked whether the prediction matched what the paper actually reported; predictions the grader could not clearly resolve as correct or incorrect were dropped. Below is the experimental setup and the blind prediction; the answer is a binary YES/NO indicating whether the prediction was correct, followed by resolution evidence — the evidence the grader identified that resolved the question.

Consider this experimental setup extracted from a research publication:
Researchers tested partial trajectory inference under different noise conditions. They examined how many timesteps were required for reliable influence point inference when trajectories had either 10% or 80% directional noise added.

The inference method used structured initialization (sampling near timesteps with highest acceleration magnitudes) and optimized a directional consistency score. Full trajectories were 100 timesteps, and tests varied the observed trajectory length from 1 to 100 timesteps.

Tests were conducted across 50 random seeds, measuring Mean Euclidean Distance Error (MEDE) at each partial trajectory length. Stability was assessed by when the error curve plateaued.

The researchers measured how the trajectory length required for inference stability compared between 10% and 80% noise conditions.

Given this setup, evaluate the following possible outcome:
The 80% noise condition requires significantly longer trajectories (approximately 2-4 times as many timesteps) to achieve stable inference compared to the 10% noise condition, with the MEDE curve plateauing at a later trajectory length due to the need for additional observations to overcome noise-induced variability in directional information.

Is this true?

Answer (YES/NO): NO